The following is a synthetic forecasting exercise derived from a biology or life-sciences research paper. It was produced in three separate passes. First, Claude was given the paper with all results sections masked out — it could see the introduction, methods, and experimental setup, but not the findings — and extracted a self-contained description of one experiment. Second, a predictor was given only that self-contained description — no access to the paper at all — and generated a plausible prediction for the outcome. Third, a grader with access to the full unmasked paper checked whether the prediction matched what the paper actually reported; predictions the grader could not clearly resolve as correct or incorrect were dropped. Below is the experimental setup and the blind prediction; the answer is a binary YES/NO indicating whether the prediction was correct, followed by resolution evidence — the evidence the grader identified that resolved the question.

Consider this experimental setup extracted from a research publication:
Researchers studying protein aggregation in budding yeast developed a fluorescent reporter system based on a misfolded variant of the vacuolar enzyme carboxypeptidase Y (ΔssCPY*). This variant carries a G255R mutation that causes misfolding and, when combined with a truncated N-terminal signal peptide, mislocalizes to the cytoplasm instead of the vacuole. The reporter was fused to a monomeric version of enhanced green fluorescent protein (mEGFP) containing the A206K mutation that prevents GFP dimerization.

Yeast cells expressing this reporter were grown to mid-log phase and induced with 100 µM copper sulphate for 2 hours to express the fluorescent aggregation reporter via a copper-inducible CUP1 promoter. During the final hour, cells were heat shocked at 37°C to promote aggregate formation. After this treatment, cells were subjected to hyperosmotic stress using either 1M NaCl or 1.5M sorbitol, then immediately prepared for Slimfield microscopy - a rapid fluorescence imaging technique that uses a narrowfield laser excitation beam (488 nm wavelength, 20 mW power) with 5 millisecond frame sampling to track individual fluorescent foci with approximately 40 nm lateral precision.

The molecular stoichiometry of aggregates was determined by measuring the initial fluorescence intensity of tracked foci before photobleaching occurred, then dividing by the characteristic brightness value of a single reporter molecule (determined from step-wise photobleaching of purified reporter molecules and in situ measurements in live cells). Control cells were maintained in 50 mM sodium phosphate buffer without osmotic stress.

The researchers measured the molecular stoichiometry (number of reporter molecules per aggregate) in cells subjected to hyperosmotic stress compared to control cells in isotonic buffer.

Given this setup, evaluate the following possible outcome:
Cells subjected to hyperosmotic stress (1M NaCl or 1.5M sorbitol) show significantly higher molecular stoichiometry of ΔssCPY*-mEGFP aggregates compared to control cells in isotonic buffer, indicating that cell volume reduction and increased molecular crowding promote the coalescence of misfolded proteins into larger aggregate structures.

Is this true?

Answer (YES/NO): YES